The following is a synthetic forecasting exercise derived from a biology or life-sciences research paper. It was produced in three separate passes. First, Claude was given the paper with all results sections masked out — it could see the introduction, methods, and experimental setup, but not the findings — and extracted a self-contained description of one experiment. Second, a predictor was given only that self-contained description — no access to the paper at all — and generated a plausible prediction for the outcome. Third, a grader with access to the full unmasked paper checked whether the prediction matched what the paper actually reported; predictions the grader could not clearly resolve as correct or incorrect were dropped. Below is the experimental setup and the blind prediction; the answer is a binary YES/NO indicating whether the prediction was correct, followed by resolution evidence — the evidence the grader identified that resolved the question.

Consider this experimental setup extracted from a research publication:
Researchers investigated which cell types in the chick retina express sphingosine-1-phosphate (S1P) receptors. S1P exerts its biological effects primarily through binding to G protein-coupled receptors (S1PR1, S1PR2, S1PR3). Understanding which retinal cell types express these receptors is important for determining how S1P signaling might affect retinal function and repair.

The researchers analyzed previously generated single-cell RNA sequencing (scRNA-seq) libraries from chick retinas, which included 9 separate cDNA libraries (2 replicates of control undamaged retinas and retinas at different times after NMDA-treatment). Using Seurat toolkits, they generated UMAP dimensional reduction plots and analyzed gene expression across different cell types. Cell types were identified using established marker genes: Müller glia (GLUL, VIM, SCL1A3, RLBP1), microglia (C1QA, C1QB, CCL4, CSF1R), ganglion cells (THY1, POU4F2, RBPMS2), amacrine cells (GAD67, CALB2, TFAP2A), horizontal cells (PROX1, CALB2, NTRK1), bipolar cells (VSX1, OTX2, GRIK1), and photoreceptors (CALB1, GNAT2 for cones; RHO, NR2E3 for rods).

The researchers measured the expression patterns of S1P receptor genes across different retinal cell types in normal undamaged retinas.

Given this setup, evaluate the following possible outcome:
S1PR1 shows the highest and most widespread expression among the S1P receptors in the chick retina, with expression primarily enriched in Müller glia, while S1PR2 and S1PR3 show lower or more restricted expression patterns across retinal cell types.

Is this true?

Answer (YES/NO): YES